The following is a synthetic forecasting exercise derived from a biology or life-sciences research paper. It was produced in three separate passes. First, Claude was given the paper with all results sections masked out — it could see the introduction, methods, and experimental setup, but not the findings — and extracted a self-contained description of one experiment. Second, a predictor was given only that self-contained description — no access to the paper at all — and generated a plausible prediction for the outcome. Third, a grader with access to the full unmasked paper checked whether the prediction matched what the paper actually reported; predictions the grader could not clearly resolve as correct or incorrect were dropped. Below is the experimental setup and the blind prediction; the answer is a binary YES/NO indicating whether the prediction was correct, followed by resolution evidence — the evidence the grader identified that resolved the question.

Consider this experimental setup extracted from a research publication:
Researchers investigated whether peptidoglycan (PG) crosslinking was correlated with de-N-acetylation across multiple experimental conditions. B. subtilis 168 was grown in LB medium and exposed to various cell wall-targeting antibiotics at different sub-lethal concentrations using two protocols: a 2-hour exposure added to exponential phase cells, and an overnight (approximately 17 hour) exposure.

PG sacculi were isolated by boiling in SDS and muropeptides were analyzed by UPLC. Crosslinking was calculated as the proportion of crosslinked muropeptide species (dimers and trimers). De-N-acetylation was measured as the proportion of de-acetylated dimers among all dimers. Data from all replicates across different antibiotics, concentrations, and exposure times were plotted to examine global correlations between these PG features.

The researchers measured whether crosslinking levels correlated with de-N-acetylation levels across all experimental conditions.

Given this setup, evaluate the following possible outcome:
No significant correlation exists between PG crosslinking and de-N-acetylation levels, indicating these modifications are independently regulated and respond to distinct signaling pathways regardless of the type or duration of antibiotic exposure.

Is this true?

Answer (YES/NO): NO